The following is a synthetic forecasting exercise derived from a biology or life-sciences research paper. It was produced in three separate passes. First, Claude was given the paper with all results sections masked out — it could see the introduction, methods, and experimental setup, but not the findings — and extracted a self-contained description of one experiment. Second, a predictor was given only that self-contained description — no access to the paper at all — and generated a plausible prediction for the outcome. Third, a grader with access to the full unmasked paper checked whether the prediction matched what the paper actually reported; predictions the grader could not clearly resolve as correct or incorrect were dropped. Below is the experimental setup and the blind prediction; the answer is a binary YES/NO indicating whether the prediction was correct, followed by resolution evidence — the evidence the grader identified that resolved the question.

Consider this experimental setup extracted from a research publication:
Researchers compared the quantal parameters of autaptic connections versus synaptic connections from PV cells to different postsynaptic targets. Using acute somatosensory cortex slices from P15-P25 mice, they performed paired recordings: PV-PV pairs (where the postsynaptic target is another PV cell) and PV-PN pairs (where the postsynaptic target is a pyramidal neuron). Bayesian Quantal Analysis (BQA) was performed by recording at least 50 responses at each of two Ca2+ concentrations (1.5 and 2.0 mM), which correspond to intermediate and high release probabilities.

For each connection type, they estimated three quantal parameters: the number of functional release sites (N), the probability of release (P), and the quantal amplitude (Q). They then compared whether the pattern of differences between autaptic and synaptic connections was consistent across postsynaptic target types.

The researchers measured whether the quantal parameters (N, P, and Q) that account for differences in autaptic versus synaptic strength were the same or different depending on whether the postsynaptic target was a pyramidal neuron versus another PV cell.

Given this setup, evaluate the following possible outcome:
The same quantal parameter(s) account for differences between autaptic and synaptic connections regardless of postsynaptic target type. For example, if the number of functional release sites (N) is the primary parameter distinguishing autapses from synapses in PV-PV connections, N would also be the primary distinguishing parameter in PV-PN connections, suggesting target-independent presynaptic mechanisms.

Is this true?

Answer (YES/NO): NO